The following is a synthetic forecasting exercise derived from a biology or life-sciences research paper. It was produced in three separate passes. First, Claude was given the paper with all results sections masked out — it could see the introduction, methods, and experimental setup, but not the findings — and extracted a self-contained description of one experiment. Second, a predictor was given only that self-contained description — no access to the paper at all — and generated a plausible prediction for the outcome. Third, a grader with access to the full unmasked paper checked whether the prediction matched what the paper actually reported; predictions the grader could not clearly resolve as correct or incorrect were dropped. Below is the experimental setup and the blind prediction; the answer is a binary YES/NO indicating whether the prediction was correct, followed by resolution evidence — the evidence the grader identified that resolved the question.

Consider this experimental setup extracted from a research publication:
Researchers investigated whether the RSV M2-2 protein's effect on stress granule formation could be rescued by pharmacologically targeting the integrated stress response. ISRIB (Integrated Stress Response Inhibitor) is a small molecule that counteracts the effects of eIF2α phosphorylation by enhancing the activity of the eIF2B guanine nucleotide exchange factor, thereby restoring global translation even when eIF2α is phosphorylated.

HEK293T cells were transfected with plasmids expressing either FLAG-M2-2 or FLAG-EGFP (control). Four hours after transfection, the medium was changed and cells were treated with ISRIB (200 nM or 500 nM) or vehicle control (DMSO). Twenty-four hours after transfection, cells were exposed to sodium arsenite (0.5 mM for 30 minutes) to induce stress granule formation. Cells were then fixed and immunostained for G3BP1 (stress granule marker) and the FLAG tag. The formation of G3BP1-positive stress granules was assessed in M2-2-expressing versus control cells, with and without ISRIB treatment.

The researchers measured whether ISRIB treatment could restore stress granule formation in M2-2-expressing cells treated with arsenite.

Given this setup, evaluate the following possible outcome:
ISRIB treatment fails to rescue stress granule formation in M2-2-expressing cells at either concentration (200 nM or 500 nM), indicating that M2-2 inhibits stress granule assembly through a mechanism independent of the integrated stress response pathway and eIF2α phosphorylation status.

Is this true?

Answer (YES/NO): NO